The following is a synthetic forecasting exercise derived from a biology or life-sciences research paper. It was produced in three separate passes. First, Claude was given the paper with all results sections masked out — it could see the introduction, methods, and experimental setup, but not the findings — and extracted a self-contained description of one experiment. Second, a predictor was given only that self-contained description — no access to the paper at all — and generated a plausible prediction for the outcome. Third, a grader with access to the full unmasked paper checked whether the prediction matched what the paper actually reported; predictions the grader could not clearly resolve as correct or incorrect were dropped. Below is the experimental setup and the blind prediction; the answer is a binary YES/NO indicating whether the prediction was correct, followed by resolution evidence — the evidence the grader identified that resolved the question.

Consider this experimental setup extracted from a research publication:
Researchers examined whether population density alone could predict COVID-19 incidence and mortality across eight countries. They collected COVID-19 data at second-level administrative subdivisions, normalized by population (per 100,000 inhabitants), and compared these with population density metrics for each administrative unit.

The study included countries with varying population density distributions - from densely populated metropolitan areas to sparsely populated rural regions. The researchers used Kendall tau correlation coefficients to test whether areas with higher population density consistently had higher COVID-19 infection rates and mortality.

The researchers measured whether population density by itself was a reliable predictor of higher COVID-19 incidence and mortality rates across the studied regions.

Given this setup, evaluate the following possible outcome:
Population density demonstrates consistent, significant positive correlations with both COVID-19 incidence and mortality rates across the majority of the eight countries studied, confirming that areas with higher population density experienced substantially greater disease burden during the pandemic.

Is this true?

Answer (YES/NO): NO